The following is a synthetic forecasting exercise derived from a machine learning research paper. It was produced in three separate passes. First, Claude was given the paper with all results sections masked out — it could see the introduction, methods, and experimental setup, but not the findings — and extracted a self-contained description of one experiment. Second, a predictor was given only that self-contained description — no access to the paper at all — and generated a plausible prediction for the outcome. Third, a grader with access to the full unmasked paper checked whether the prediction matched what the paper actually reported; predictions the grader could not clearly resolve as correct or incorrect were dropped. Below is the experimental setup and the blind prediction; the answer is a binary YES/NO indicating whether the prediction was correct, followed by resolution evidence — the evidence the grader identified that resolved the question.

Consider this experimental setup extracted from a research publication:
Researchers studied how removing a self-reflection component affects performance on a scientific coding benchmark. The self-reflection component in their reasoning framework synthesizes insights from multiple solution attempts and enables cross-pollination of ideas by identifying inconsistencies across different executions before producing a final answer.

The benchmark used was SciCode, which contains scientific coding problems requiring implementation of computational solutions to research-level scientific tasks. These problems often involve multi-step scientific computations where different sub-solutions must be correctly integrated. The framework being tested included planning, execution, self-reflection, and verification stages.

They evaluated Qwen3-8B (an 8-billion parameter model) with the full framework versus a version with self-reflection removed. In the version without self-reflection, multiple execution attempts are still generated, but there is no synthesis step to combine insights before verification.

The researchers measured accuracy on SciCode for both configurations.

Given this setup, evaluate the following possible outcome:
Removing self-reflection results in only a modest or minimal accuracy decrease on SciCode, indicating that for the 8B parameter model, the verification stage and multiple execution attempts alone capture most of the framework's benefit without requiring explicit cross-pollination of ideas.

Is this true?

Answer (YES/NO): NO